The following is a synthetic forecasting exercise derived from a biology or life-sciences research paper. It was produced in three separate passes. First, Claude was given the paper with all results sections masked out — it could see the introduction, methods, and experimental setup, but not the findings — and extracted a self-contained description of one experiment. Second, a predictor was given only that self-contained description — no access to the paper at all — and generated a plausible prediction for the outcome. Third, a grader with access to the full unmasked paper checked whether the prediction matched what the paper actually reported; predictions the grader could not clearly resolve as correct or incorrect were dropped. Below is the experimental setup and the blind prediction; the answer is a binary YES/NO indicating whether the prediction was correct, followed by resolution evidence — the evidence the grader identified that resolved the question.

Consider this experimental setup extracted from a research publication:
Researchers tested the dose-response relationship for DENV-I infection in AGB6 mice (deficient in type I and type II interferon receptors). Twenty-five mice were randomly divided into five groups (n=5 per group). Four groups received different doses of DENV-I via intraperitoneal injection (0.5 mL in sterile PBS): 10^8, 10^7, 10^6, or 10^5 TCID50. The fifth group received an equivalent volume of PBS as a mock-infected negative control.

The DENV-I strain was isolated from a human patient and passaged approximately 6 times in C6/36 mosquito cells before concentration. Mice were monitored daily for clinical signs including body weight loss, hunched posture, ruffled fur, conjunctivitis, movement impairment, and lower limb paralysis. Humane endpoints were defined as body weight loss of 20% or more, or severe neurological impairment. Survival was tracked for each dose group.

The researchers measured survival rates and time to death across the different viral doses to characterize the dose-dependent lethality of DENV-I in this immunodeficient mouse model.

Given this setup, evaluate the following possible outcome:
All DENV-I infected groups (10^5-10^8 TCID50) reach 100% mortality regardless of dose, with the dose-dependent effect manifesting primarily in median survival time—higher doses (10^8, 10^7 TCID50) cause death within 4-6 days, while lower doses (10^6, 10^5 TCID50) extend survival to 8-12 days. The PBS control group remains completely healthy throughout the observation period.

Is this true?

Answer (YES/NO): NO